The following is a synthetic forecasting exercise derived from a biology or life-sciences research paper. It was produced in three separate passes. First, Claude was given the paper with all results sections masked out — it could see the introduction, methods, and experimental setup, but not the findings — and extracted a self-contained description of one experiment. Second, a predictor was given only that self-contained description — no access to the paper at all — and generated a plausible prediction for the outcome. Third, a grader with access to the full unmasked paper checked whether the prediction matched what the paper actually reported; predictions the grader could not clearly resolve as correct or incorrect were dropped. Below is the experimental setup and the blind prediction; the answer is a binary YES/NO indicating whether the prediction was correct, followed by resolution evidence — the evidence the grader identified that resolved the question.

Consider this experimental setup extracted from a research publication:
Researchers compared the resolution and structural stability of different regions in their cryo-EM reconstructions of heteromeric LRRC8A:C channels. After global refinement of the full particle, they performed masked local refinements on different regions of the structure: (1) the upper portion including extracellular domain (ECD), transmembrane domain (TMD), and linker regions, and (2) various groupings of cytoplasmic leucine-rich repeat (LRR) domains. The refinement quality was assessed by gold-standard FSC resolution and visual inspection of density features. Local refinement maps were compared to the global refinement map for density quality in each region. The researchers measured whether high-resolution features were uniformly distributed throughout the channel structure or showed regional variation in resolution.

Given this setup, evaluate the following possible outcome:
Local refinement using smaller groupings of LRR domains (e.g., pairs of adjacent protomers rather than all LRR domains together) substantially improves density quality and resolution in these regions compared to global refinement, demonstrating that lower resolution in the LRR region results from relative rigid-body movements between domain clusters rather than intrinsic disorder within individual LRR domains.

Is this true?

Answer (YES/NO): NO